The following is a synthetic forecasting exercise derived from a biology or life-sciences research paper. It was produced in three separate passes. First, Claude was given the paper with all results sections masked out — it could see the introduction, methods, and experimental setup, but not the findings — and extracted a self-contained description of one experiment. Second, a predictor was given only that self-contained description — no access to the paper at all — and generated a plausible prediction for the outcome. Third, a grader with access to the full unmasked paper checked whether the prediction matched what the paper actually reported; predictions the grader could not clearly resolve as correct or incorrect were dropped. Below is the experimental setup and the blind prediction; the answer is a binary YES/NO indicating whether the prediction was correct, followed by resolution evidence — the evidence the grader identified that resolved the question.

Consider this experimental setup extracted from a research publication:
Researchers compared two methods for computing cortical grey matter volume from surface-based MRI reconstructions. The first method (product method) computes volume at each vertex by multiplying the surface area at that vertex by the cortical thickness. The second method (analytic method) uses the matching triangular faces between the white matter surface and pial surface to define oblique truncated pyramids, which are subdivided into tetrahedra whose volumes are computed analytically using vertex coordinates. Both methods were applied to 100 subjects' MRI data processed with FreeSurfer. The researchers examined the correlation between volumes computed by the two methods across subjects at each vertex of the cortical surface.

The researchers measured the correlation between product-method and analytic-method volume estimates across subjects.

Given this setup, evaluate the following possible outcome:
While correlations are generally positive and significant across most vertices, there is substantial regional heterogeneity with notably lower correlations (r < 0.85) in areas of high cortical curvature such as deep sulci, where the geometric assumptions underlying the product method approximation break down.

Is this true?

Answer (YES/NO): NO